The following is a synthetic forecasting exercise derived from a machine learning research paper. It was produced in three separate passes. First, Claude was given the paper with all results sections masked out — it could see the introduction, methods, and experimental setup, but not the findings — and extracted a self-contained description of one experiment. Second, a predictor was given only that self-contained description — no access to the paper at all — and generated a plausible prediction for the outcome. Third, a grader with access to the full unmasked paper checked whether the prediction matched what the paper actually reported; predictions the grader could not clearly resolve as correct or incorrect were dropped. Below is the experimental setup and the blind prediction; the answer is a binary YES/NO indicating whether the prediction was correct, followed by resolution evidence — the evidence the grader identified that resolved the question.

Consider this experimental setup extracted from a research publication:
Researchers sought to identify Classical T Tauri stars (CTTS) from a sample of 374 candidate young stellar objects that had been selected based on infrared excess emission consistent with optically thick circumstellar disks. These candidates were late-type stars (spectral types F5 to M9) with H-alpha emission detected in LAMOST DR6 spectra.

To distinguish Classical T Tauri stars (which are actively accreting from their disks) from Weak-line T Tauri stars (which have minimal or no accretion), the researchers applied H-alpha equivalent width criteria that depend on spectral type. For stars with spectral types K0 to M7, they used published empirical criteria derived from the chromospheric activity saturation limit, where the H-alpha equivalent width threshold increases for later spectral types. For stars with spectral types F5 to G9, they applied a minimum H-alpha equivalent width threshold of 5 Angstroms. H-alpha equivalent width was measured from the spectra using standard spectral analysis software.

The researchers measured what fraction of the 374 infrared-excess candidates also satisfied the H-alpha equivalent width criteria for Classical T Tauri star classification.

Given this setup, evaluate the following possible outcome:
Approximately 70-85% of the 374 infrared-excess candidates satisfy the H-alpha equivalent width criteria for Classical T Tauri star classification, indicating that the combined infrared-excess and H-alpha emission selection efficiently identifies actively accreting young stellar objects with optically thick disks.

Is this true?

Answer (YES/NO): NO